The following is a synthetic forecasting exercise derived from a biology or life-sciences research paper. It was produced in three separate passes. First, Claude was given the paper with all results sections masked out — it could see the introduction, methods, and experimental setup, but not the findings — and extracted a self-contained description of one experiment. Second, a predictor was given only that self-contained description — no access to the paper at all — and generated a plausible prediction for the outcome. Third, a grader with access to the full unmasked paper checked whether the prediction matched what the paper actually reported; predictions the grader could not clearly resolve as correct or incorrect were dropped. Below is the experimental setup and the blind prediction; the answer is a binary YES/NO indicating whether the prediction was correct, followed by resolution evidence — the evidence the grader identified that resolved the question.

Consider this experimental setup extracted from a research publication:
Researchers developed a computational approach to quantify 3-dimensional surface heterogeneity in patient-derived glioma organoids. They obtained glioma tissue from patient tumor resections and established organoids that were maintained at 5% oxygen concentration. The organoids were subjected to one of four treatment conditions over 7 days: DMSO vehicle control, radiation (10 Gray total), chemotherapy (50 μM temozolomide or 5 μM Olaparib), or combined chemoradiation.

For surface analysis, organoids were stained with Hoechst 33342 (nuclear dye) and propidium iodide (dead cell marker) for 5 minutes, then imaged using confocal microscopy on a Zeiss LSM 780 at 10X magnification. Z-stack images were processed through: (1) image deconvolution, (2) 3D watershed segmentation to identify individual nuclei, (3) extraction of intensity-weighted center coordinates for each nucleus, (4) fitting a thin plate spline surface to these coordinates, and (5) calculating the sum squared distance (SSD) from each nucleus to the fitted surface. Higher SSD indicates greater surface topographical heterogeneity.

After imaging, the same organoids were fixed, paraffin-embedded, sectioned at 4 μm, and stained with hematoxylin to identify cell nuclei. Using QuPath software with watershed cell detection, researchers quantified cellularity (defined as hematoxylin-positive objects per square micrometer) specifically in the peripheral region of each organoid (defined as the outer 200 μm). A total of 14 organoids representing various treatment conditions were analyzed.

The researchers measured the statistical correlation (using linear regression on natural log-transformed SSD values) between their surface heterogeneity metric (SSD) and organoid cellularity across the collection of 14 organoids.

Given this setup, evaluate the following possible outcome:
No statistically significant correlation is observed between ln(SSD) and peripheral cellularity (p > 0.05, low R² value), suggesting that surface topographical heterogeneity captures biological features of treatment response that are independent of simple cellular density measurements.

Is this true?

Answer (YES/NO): NO